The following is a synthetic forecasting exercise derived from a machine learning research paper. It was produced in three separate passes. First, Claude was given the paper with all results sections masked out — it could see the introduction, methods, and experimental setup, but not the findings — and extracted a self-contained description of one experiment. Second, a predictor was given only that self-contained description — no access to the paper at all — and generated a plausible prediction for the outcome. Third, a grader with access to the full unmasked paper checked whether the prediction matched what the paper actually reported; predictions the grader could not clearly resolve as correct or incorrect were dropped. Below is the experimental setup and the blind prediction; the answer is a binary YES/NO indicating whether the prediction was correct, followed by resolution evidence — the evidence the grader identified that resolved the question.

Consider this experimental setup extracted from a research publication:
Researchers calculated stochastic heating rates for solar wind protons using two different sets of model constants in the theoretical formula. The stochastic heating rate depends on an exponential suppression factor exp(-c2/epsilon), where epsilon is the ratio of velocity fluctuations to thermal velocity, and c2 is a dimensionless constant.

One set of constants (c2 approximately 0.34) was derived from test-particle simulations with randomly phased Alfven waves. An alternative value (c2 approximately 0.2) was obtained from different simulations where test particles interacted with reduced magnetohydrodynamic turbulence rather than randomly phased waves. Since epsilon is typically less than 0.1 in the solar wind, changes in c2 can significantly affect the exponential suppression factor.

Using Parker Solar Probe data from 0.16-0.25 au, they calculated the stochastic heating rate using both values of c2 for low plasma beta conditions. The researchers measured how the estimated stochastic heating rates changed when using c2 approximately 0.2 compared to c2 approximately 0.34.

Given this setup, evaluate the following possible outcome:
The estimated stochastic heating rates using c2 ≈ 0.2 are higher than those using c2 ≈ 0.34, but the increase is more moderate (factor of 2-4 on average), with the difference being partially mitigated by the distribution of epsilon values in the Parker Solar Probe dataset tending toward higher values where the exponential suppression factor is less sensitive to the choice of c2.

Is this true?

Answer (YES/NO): NO